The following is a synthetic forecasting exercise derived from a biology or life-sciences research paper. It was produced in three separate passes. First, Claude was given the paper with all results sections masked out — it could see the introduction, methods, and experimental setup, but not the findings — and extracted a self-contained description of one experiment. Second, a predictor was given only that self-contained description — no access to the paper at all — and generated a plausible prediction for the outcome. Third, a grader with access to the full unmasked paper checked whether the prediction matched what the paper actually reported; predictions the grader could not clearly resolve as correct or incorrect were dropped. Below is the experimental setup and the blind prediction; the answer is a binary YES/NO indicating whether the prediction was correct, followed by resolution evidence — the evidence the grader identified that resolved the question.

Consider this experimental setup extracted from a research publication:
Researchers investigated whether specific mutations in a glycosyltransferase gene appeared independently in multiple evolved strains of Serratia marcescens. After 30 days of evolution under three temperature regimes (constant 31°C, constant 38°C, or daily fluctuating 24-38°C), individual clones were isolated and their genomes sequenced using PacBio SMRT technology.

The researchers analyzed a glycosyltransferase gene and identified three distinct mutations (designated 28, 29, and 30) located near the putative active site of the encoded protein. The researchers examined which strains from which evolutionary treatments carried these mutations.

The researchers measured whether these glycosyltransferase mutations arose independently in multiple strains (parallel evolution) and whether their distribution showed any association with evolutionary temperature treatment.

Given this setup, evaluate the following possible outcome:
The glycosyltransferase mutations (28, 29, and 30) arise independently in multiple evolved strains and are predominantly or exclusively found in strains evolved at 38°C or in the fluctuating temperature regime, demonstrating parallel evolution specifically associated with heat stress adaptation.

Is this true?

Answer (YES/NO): NO